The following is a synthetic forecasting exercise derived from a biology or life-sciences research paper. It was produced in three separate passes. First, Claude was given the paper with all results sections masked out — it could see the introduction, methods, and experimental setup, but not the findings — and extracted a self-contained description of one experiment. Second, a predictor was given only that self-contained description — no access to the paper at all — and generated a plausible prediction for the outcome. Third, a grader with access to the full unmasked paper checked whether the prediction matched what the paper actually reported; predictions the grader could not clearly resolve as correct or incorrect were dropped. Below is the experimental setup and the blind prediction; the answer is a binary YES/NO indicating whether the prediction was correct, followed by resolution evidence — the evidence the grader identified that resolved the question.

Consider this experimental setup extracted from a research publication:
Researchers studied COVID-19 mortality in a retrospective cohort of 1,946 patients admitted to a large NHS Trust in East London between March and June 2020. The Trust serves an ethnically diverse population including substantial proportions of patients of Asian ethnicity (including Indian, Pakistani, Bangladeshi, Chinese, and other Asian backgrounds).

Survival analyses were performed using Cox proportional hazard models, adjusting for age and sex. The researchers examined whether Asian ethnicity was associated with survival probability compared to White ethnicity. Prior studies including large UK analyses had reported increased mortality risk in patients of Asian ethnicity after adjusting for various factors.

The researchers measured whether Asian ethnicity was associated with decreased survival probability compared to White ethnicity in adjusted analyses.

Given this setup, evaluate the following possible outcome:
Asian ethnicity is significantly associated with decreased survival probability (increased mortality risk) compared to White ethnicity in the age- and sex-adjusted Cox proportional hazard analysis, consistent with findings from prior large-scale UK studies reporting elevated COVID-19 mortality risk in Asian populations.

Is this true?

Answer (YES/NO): YES